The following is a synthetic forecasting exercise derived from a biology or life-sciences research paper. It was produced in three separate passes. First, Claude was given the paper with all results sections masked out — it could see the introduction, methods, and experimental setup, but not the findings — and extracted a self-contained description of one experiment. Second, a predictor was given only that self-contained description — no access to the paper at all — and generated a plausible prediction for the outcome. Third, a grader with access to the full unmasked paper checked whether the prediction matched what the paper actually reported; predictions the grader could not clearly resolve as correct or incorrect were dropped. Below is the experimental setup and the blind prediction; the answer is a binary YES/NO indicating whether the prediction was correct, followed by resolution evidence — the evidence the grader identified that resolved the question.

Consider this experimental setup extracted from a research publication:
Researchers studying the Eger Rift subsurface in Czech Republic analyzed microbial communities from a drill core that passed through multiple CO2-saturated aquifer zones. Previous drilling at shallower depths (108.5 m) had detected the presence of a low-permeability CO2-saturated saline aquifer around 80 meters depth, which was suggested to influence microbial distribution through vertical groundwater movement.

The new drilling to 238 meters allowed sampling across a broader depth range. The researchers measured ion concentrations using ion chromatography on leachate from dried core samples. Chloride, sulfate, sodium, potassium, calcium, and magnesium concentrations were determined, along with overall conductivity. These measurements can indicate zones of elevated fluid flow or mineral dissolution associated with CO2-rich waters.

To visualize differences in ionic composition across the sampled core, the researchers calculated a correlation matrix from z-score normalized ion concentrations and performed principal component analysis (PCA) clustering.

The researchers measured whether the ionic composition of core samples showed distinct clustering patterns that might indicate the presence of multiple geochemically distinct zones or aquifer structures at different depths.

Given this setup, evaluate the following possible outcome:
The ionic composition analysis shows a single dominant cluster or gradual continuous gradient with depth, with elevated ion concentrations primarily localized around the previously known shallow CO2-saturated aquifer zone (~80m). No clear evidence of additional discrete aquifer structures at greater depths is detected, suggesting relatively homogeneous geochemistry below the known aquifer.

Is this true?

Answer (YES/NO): NO